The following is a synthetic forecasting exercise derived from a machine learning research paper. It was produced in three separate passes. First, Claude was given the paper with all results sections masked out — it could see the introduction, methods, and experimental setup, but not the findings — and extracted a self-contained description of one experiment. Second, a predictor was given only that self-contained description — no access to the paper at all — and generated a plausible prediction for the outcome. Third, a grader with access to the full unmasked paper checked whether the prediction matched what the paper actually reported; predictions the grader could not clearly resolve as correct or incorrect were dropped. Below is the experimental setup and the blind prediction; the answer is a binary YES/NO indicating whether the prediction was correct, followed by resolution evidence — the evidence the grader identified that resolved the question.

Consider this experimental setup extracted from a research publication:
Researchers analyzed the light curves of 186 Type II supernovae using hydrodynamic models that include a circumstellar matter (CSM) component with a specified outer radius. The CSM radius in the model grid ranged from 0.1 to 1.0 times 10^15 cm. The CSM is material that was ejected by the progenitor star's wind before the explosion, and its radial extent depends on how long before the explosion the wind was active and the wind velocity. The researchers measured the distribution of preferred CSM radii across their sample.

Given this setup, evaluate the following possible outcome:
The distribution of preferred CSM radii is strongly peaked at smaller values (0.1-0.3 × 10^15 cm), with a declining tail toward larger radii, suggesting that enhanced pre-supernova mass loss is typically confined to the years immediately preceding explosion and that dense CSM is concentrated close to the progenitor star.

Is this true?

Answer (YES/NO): NO